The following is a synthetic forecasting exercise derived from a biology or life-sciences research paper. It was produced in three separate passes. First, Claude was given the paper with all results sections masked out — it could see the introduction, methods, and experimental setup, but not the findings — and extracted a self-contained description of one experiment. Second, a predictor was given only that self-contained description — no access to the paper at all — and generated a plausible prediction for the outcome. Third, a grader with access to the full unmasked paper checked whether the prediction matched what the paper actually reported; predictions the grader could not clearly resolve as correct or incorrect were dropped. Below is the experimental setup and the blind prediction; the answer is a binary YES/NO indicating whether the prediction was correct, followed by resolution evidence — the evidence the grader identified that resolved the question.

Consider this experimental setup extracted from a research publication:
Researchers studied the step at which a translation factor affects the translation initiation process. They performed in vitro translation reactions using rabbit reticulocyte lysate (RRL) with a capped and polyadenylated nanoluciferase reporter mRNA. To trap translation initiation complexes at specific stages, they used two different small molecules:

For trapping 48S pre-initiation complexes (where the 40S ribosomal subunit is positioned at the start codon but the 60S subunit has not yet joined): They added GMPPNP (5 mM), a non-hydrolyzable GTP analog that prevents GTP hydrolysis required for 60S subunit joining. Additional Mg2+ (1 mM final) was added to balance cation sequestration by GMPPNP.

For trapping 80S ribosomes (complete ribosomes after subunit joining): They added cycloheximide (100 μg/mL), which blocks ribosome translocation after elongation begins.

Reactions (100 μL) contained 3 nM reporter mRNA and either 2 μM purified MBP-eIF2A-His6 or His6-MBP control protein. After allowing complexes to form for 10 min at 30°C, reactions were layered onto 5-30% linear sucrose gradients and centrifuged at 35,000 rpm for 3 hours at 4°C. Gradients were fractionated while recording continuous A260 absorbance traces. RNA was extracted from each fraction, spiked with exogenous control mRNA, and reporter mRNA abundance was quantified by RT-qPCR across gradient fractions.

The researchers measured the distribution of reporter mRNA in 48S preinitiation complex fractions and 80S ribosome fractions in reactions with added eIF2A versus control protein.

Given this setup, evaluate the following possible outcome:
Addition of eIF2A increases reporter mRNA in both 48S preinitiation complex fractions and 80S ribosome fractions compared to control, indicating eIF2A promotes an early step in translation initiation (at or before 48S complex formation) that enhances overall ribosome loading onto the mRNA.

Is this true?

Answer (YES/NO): NO